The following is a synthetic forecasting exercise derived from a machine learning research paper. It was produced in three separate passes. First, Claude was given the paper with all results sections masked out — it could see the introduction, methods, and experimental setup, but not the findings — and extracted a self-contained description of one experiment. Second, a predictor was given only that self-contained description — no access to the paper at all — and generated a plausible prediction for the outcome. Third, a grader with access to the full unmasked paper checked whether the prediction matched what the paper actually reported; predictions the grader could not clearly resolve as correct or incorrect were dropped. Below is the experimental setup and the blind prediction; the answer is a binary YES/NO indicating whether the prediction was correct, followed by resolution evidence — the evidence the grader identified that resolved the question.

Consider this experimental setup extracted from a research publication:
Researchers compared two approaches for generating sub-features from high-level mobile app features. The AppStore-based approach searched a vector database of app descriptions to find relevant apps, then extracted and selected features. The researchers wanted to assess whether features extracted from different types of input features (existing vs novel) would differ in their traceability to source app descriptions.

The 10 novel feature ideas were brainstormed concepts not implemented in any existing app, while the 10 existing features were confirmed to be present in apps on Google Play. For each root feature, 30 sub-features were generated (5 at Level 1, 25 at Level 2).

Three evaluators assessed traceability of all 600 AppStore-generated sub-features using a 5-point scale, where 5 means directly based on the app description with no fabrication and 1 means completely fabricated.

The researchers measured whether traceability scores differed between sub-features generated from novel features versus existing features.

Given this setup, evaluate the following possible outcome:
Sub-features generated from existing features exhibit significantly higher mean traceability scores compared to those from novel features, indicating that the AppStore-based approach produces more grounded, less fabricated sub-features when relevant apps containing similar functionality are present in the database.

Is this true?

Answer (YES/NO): NO